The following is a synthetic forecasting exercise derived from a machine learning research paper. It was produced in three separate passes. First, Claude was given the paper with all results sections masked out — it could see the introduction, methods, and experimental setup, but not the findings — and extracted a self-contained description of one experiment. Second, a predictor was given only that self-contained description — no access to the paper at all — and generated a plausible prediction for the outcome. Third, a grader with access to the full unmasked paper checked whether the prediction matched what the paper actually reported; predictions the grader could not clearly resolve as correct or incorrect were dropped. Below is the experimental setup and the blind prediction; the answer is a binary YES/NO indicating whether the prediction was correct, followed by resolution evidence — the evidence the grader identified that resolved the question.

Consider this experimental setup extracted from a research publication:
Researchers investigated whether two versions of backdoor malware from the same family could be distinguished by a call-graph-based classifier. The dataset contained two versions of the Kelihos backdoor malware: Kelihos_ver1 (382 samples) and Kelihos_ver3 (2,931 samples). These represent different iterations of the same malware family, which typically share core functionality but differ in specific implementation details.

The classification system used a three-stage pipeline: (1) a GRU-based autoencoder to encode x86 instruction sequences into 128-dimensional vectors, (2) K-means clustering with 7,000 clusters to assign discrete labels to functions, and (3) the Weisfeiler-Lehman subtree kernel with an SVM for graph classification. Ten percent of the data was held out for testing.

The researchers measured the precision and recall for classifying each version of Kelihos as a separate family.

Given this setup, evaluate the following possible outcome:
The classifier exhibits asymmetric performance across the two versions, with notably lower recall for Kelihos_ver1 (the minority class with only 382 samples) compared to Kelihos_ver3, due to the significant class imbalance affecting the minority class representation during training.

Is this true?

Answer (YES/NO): NO